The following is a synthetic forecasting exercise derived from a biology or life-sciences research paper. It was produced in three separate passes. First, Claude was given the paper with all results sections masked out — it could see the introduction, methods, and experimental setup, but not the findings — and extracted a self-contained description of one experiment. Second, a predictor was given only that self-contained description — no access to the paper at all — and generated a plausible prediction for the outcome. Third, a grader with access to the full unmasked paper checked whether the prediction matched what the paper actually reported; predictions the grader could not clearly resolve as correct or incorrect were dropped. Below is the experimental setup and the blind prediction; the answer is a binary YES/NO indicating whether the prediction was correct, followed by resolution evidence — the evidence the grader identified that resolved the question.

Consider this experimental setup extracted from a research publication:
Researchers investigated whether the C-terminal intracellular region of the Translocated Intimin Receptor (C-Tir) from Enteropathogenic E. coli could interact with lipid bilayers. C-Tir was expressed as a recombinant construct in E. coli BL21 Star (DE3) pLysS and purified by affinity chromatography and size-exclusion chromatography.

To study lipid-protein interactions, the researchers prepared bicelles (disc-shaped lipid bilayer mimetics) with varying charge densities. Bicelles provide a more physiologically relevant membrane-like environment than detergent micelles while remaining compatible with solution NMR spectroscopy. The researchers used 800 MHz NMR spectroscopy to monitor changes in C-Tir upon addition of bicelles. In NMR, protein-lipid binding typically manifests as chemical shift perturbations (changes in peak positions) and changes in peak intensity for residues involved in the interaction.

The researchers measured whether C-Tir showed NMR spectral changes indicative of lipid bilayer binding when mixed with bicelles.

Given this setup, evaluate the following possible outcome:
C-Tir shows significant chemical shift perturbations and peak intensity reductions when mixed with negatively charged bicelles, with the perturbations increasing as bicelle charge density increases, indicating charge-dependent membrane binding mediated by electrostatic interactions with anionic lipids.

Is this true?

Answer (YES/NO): NO